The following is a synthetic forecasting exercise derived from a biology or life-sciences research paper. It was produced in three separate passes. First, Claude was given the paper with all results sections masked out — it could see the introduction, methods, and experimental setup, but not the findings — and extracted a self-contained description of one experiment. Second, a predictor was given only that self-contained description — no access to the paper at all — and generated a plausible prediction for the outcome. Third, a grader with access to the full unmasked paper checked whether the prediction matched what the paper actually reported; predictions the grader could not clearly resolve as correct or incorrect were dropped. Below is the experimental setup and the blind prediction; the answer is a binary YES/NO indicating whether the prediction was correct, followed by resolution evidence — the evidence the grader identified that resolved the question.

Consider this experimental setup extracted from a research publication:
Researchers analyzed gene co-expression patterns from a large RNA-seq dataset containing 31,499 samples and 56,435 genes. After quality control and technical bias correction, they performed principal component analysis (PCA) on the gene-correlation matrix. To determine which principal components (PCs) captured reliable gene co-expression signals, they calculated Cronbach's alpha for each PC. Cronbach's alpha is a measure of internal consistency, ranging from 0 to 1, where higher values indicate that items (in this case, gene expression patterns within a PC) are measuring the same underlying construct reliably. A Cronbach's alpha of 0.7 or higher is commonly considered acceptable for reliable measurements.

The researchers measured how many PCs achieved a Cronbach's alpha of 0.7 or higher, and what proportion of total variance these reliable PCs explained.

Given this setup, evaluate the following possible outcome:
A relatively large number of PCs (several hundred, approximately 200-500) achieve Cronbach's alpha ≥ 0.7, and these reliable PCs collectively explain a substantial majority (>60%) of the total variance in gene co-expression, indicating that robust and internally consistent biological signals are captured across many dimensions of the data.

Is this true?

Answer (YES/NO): NO